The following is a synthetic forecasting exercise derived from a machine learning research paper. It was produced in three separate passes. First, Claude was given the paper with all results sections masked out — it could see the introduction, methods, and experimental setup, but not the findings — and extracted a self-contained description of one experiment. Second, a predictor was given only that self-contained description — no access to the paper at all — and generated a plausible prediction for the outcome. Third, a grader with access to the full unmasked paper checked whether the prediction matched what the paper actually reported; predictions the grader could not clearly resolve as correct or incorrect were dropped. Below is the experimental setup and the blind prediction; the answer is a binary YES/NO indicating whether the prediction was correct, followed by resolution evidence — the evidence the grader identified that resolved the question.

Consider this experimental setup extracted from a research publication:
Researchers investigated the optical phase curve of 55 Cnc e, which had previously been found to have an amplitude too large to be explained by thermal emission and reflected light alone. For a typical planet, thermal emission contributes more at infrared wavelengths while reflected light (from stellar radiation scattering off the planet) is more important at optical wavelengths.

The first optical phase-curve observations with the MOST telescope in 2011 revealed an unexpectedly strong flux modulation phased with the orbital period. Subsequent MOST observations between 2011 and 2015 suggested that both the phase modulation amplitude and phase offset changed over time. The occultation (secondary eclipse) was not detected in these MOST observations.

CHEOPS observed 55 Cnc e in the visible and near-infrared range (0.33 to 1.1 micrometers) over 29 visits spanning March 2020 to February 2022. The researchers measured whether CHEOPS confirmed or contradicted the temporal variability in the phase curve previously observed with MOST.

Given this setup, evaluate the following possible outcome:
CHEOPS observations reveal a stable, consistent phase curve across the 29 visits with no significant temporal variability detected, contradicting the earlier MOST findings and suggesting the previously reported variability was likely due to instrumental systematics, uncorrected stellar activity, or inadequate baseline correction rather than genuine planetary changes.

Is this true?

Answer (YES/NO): NO